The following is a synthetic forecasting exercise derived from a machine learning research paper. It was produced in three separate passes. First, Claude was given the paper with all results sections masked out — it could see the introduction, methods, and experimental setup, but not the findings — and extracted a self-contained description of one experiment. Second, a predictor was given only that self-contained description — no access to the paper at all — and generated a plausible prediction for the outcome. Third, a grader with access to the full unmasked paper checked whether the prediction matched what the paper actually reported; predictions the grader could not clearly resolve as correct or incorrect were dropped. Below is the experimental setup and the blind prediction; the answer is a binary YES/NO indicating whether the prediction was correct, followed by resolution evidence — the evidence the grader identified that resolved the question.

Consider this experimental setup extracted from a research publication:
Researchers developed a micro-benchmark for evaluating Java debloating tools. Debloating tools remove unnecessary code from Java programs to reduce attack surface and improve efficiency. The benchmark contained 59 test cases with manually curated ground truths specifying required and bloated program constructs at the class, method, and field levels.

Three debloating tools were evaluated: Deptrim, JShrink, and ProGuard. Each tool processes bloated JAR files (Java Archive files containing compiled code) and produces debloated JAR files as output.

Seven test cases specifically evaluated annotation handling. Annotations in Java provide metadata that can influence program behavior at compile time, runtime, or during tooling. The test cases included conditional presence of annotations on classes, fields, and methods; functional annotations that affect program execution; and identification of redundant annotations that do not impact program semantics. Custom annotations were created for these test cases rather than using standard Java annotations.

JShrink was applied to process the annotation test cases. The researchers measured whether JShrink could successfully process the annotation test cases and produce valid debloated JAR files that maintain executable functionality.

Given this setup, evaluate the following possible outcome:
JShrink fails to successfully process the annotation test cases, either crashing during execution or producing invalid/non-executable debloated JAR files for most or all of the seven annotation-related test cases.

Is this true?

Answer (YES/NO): YES